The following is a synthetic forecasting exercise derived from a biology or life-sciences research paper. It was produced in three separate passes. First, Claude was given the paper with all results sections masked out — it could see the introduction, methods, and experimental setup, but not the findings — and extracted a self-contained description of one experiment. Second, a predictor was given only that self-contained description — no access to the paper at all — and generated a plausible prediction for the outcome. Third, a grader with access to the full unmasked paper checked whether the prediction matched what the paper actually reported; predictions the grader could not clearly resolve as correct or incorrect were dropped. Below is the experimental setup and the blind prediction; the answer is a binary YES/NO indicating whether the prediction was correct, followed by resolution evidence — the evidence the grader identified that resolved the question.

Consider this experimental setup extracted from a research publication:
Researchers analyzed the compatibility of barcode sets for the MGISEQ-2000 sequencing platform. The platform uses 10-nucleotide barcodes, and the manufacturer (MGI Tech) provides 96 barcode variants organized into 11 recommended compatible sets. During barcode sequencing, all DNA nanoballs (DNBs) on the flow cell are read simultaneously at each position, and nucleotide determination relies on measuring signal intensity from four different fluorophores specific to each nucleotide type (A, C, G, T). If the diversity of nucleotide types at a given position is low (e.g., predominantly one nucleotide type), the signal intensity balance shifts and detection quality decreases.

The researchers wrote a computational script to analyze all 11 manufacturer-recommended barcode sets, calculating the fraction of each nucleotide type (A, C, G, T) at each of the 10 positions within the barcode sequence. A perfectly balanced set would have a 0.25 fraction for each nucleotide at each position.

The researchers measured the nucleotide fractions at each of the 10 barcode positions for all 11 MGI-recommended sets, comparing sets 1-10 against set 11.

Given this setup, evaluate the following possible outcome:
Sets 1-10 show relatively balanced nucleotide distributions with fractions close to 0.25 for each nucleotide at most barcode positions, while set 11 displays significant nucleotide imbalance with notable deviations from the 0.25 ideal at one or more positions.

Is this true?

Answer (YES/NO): YES